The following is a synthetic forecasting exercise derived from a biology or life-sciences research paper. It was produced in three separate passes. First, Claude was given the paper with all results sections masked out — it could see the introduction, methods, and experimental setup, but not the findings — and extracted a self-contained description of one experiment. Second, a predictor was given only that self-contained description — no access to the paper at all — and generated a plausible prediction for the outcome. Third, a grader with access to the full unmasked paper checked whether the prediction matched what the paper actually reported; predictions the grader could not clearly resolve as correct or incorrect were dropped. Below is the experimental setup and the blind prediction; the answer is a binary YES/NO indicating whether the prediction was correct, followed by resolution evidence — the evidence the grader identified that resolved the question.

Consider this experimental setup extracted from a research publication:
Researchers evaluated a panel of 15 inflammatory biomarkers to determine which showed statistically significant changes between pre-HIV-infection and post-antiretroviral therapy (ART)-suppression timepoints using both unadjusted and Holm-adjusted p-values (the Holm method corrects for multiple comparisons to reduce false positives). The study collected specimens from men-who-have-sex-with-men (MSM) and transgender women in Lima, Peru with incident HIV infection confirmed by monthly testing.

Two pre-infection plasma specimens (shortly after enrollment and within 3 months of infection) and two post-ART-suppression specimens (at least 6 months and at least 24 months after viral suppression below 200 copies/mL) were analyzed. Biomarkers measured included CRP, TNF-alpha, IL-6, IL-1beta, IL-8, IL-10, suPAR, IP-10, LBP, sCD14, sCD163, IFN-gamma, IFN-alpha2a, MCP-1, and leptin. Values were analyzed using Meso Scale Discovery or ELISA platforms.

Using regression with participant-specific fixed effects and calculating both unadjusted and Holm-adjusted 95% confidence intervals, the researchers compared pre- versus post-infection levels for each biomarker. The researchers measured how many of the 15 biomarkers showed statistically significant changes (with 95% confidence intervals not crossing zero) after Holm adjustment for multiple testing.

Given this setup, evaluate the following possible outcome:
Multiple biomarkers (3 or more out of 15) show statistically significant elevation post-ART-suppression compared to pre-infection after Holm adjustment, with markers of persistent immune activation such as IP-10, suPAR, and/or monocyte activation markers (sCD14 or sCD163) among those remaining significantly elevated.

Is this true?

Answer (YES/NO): YES